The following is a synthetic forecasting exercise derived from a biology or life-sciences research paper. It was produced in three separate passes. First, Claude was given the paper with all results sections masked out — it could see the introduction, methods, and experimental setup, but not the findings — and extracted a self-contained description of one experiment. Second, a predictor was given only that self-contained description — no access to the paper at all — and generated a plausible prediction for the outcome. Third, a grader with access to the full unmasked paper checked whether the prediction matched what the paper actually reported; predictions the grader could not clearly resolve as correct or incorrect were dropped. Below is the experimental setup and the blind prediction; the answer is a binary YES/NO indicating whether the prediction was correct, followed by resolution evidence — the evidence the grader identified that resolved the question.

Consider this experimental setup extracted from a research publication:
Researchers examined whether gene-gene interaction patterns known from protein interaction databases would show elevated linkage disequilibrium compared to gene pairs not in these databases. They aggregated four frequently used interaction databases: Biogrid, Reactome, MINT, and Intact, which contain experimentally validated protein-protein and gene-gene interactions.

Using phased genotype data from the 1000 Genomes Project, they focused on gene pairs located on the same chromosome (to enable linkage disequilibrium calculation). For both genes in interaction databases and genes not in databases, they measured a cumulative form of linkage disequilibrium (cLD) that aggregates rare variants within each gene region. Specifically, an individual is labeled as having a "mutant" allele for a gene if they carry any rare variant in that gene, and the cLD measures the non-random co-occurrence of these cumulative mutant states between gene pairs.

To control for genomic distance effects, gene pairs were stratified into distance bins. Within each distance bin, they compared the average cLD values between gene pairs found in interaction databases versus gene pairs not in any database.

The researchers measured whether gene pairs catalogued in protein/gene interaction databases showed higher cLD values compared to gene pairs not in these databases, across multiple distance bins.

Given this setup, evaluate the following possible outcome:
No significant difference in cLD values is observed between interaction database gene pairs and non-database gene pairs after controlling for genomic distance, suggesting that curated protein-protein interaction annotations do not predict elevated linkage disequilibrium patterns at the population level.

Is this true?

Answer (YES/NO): NO